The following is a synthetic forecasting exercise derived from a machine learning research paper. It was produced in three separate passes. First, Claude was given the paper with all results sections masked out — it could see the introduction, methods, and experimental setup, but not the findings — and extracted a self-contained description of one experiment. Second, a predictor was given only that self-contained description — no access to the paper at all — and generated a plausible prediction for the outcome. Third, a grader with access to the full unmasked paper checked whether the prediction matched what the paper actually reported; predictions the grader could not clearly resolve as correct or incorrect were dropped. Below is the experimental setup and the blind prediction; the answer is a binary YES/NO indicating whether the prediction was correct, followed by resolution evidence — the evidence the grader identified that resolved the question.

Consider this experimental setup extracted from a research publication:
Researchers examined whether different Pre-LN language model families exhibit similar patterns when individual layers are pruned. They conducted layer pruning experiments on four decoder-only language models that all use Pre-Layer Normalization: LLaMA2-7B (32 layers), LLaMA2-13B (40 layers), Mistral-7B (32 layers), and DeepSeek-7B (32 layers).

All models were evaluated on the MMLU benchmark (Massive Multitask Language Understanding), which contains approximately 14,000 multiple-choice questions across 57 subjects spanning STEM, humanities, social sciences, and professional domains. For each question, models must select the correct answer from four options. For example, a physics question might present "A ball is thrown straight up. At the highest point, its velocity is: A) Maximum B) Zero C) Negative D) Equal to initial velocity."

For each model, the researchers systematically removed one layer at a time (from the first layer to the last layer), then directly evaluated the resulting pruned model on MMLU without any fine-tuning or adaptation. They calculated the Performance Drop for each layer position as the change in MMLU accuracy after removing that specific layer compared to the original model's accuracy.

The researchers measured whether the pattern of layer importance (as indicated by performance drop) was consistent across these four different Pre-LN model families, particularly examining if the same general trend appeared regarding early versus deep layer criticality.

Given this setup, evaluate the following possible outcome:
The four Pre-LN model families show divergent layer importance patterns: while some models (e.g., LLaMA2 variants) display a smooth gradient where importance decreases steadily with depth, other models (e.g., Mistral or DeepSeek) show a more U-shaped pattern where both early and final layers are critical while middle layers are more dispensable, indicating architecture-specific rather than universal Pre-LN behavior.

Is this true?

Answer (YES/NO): NO